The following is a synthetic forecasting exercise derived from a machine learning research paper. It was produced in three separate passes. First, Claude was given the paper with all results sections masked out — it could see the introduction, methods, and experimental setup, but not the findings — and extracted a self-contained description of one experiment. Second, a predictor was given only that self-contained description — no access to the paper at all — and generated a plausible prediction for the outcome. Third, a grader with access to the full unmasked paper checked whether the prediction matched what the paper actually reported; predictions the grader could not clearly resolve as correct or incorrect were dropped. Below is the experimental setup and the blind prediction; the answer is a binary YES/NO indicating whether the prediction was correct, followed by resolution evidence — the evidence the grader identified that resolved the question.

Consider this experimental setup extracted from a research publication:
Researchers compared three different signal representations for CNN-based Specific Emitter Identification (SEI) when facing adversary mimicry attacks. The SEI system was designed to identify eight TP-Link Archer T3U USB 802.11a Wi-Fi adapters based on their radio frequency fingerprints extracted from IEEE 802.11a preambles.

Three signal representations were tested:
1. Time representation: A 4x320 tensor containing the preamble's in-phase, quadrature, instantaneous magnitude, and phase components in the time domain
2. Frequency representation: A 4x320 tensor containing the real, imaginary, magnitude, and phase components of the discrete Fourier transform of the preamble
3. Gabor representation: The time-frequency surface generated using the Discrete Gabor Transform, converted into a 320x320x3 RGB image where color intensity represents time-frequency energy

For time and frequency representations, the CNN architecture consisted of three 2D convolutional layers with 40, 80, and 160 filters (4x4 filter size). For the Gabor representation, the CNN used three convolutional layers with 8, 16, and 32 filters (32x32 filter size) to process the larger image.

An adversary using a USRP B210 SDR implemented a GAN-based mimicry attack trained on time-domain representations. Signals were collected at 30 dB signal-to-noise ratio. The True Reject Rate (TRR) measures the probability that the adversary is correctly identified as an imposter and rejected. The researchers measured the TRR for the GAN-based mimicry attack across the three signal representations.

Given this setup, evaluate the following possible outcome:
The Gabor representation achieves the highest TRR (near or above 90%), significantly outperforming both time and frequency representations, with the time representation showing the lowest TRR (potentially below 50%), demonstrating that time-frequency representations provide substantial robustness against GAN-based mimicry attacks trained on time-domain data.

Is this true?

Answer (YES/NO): NO